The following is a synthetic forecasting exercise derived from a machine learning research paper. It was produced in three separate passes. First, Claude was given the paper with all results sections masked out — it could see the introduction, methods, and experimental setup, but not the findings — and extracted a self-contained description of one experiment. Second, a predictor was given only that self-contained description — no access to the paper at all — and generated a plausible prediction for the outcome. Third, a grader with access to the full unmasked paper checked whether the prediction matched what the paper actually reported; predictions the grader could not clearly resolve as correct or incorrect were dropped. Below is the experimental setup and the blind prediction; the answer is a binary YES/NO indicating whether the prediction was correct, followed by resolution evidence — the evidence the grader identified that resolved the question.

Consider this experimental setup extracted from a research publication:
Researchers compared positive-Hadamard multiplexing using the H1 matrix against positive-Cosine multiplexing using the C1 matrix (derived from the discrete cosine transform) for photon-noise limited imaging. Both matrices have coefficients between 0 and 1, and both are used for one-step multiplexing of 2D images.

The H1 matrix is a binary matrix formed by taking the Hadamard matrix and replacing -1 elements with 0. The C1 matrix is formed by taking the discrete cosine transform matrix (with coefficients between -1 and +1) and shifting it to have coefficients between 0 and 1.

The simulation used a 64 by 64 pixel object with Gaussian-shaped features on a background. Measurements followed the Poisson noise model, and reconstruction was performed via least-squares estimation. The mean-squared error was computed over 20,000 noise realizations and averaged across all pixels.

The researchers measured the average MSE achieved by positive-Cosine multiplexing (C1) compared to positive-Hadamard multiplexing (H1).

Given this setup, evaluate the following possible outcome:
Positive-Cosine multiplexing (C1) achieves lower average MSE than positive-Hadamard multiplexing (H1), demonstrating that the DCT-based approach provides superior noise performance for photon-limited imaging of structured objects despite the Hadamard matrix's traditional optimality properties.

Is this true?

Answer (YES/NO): NO